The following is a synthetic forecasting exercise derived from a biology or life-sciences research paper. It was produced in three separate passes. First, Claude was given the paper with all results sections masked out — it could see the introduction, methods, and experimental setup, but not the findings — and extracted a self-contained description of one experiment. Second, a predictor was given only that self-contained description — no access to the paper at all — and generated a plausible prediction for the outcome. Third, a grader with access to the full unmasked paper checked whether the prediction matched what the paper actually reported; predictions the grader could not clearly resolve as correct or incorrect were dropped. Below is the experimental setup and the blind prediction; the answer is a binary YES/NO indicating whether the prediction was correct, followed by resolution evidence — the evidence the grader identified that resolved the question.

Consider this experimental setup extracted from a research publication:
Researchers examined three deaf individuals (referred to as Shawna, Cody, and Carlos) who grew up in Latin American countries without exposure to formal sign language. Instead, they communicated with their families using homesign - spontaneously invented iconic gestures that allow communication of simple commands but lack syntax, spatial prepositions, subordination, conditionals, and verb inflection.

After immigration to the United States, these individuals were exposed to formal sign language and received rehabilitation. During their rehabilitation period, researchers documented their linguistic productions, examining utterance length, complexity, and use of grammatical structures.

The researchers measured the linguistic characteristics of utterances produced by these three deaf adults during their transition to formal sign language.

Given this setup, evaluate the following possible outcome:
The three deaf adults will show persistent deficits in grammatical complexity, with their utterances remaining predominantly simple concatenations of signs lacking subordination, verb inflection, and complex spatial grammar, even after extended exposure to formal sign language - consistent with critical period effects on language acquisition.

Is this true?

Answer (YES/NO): YES